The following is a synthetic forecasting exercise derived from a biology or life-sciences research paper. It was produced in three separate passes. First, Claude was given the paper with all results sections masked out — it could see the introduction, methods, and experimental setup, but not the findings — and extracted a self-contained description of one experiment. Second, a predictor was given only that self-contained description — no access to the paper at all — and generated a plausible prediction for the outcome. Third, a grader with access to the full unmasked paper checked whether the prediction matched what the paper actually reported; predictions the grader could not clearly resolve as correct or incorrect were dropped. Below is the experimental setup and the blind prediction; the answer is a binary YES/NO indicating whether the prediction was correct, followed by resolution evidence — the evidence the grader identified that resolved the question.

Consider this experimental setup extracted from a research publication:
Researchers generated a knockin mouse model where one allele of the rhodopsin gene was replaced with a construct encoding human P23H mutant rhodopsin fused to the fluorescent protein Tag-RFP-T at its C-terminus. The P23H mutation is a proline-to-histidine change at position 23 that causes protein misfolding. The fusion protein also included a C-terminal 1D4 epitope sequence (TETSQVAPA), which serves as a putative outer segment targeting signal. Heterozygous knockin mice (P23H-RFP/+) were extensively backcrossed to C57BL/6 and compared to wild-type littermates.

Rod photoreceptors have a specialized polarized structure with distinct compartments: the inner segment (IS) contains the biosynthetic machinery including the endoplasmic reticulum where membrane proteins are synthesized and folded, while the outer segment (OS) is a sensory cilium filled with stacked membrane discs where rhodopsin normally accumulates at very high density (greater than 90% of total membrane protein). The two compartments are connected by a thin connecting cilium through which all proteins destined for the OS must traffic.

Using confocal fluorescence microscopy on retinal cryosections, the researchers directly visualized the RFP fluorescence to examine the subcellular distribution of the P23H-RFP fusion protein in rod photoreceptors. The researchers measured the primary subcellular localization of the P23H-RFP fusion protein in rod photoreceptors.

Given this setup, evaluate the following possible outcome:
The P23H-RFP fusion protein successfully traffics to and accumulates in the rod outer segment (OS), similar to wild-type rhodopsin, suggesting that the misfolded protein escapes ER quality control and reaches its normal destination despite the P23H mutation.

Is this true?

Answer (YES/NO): NO